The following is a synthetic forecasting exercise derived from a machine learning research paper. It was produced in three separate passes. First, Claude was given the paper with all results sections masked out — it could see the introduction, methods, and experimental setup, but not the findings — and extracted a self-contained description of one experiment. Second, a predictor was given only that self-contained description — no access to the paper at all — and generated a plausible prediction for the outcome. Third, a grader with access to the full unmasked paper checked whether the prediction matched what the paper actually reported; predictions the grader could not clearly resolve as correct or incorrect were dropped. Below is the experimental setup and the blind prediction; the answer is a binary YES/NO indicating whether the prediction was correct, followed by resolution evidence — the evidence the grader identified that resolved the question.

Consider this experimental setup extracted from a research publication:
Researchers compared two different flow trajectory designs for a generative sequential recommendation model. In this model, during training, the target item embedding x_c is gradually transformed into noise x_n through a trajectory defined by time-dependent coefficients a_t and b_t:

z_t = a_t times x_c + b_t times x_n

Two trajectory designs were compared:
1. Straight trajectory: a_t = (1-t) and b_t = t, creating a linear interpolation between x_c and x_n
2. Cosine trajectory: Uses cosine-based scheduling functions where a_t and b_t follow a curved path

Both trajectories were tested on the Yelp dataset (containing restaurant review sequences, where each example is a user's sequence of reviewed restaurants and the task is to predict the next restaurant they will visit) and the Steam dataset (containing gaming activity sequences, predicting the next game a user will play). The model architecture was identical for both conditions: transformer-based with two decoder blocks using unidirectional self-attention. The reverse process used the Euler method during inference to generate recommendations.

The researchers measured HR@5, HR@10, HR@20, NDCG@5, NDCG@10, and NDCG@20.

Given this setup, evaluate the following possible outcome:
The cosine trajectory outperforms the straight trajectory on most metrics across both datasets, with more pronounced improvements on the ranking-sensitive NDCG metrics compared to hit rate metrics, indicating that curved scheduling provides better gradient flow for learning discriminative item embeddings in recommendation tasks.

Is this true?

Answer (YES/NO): NO